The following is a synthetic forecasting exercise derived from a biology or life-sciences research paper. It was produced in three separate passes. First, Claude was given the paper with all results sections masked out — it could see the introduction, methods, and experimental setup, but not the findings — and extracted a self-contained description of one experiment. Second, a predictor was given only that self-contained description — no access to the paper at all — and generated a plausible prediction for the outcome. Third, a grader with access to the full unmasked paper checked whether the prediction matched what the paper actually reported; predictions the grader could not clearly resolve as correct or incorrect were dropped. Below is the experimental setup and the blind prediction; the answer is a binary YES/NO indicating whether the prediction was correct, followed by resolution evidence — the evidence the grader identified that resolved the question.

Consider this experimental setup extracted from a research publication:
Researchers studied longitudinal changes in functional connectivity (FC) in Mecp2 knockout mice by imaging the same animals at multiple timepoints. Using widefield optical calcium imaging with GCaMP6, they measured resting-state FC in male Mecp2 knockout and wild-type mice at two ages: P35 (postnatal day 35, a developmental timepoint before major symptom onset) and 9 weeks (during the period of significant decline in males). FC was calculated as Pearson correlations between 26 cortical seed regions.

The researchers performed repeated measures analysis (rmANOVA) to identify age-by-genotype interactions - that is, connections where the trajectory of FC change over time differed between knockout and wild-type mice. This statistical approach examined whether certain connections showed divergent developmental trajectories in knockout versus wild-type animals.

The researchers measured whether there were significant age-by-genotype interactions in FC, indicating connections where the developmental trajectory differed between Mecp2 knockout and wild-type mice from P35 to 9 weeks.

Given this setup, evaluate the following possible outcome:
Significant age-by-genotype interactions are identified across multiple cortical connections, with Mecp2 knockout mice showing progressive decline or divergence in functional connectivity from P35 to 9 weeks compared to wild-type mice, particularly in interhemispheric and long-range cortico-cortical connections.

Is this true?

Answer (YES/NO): NO